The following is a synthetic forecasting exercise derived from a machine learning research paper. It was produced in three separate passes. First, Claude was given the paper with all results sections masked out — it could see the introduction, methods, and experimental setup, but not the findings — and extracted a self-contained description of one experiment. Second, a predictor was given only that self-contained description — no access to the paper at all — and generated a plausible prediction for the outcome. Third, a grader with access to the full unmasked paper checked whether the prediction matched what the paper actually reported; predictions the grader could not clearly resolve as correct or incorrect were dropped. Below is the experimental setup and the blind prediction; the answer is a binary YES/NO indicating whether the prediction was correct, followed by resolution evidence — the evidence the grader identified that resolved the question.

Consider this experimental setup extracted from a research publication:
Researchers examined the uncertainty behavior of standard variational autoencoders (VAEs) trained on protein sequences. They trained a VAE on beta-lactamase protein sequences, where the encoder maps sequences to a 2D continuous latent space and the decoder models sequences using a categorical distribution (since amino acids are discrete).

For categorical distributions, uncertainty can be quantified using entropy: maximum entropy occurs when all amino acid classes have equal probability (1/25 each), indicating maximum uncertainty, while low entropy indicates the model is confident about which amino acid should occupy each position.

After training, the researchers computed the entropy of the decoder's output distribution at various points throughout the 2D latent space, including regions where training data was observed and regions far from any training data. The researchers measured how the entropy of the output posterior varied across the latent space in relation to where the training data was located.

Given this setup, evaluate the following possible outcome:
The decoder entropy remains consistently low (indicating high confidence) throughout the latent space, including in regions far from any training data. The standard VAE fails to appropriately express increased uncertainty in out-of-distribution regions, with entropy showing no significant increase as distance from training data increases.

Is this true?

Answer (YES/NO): NO